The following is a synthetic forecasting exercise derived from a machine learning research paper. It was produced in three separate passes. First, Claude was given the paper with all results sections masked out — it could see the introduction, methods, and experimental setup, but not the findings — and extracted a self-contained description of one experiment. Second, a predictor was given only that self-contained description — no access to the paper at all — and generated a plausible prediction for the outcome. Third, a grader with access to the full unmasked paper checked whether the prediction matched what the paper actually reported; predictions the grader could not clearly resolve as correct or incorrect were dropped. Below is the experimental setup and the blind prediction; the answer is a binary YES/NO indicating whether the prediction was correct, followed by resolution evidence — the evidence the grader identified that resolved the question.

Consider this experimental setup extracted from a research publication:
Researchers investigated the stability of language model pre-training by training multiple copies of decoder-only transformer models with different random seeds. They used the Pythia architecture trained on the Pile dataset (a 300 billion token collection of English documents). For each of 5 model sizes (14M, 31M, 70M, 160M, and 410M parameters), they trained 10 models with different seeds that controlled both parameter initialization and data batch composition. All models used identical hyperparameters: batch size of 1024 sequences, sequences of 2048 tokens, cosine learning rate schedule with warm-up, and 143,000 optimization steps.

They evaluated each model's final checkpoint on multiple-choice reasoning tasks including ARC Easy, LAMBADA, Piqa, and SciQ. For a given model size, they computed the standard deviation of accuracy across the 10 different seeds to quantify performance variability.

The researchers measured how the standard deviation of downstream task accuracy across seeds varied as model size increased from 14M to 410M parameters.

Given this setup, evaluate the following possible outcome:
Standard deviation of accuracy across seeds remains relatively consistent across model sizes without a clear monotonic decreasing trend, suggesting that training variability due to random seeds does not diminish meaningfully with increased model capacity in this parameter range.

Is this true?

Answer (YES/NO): YES